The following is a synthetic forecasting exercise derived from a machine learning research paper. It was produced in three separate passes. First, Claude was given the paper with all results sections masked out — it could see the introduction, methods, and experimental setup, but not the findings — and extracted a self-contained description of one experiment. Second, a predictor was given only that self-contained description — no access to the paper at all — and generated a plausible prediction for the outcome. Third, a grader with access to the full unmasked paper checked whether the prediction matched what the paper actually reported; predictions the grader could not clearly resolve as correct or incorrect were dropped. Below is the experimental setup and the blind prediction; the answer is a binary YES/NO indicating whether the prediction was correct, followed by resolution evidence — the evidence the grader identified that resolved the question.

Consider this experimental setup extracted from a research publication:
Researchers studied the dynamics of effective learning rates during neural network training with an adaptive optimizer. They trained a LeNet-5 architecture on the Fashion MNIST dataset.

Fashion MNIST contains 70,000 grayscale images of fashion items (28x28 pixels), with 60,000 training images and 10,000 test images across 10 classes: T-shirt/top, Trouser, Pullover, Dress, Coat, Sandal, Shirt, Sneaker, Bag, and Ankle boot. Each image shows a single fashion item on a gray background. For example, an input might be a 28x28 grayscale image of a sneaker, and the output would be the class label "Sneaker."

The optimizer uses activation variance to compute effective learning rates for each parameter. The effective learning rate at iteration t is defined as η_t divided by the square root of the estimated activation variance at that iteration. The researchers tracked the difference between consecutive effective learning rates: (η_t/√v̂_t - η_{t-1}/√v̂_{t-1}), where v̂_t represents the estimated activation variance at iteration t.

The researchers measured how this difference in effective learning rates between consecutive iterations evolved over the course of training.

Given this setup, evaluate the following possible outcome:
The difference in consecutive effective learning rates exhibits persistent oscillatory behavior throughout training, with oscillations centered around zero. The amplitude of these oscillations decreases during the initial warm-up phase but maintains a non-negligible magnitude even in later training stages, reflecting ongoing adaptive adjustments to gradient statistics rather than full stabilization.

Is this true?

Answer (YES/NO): NO